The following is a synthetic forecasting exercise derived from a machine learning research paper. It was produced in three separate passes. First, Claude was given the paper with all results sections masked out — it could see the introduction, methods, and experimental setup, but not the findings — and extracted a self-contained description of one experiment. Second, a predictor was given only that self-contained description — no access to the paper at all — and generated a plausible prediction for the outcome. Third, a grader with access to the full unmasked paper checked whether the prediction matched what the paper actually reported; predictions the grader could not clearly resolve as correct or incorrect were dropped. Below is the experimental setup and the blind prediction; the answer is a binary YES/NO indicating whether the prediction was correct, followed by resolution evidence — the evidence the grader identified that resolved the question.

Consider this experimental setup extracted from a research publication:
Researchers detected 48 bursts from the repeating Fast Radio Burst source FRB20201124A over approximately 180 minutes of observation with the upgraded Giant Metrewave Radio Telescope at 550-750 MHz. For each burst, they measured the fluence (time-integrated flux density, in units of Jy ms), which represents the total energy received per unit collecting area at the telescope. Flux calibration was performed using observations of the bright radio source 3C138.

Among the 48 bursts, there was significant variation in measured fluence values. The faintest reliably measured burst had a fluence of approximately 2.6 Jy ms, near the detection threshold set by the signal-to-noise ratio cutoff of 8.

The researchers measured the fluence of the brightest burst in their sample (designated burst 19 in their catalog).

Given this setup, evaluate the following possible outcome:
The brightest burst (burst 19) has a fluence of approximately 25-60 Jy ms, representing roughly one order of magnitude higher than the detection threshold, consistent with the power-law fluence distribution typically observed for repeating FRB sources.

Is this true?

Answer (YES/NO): NO